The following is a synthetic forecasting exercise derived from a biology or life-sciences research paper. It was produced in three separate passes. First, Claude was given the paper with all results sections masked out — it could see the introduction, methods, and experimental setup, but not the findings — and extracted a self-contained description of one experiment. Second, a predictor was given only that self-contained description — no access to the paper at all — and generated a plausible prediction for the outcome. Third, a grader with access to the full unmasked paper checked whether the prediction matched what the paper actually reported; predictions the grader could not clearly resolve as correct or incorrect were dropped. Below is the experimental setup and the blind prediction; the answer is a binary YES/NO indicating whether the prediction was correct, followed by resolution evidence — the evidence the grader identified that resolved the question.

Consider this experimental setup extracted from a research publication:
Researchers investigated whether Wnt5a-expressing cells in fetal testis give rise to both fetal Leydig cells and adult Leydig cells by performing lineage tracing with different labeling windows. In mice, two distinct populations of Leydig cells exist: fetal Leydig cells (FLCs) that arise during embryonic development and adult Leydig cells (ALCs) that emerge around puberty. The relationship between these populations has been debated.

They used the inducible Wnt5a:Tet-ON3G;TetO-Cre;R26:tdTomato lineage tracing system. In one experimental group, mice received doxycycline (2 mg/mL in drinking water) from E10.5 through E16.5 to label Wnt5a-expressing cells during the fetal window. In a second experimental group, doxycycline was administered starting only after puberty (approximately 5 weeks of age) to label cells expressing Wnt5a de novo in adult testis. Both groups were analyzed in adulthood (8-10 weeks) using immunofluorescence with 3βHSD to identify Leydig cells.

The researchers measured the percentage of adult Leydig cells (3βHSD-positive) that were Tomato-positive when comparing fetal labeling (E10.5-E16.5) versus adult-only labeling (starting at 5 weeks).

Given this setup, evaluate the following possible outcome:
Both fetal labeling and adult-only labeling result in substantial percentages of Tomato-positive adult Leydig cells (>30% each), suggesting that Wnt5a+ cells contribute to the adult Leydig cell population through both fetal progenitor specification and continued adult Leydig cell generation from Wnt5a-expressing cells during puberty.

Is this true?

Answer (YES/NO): NO